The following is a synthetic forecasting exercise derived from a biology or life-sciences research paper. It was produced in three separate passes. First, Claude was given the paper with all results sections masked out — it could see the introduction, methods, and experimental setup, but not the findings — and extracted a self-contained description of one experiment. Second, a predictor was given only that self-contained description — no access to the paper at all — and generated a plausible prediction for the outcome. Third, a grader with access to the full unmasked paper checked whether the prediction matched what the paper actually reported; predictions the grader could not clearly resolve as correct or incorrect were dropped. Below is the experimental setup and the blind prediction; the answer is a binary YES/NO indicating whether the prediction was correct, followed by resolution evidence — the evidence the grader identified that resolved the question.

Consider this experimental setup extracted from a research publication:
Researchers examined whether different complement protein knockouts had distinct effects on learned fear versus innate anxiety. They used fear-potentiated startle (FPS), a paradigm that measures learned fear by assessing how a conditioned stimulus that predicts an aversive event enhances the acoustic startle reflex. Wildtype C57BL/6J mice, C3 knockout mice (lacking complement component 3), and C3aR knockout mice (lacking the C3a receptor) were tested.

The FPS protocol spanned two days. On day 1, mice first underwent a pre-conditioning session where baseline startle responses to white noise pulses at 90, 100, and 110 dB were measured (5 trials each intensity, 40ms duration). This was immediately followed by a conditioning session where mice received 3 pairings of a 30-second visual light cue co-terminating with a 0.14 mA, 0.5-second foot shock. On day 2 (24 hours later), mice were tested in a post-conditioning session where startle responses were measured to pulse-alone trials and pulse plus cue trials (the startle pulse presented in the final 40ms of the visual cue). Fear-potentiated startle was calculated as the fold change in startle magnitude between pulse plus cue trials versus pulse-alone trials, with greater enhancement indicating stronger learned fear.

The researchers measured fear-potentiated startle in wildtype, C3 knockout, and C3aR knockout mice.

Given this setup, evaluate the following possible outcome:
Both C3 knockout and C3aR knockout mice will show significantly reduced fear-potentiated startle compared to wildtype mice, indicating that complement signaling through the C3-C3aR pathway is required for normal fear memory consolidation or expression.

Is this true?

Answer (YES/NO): NO